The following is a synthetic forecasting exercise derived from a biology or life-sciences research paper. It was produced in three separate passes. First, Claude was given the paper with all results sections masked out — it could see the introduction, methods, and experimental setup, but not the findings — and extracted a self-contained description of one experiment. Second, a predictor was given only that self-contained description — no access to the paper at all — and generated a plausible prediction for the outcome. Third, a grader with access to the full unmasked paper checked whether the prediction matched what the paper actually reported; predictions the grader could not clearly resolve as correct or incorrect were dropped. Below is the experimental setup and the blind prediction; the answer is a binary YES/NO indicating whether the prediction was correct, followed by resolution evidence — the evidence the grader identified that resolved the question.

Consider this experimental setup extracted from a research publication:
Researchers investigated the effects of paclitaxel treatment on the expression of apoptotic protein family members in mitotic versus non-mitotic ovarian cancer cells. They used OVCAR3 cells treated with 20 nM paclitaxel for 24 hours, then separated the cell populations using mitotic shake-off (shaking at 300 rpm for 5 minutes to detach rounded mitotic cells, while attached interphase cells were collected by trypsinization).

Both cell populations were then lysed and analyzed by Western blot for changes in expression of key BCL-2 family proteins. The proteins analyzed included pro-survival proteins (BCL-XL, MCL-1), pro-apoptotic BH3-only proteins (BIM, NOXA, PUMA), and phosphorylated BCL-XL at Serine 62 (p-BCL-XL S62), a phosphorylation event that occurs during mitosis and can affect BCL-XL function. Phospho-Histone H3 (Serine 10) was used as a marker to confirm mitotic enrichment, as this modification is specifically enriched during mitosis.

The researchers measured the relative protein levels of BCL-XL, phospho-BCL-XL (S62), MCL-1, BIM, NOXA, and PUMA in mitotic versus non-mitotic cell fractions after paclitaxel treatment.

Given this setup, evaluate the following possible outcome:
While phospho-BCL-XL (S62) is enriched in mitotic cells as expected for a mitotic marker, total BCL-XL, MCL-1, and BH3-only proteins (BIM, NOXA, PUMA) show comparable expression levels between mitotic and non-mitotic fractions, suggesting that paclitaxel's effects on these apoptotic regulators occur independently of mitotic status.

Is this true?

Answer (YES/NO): NO